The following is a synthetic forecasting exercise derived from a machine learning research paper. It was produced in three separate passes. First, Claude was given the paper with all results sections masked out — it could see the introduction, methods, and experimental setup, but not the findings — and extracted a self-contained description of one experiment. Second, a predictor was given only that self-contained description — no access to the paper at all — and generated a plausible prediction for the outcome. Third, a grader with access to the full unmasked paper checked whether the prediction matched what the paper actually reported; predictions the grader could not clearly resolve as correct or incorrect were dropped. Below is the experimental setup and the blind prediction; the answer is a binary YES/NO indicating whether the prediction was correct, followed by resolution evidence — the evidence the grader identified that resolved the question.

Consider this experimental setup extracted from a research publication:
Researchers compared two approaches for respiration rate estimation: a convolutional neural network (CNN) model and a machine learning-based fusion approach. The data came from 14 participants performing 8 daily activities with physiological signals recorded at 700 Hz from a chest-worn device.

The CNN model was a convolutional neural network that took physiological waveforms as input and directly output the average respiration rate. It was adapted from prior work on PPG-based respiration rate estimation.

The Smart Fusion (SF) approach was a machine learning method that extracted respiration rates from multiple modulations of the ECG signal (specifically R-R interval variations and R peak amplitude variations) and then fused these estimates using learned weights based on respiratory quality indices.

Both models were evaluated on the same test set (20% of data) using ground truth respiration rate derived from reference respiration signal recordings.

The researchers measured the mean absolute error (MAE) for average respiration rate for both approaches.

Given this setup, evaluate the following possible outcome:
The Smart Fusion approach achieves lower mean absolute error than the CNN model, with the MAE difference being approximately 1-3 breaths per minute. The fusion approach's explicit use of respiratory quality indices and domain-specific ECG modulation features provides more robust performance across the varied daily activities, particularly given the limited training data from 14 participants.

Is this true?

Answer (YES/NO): NO